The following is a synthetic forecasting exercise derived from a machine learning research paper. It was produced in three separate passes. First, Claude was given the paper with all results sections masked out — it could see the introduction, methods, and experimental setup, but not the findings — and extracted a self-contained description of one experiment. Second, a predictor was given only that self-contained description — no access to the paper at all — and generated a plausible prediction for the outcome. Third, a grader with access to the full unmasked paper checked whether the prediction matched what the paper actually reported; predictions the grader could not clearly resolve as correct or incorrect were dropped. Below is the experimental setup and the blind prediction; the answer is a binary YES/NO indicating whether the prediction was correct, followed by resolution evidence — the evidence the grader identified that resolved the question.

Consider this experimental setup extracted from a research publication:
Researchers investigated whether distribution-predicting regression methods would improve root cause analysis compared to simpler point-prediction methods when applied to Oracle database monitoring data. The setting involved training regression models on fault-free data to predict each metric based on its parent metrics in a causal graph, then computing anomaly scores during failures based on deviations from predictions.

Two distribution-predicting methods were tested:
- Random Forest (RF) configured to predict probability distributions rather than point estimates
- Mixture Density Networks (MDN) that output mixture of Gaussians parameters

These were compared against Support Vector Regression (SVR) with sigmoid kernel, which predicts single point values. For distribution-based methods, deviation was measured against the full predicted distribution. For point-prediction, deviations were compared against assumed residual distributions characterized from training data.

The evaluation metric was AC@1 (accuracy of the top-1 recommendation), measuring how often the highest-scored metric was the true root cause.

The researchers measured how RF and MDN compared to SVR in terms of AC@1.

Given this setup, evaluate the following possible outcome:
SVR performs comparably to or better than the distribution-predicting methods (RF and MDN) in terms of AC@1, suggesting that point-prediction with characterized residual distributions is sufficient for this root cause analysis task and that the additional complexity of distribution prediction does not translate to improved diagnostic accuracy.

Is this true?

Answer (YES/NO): YES